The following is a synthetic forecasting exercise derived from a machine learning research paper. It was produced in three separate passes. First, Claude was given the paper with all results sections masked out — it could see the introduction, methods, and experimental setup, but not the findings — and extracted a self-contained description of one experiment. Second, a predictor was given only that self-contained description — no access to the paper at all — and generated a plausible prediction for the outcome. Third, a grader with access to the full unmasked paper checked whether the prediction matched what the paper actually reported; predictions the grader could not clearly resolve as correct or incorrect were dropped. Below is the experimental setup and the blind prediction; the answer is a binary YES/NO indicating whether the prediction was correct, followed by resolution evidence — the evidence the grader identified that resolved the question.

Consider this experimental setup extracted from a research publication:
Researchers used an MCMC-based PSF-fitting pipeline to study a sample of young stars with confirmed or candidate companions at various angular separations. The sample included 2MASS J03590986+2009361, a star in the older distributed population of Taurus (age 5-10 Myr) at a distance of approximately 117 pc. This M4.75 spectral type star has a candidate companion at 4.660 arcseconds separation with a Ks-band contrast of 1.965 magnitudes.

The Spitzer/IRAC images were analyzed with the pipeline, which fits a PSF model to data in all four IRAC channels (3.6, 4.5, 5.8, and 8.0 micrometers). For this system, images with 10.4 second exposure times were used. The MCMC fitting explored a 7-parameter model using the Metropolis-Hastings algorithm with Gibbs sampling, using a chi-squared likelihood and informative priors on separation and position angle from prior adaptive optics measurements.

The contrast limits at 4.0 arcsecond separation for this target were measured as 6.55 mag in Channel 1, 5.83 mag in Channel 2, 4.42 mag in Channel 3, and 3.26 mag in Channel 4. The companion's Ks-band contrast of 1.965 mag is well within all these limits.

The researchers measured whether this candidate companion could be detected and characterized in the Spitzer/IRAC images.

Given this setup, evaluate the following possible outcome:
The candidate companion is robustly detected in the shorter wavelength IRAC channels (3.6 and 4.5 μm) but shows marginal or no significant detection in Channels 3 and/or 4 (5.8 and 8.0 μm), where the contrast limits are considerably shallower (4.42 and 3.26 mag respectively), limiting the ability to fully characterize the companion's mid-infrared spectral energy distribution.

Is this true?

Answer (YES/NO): NO